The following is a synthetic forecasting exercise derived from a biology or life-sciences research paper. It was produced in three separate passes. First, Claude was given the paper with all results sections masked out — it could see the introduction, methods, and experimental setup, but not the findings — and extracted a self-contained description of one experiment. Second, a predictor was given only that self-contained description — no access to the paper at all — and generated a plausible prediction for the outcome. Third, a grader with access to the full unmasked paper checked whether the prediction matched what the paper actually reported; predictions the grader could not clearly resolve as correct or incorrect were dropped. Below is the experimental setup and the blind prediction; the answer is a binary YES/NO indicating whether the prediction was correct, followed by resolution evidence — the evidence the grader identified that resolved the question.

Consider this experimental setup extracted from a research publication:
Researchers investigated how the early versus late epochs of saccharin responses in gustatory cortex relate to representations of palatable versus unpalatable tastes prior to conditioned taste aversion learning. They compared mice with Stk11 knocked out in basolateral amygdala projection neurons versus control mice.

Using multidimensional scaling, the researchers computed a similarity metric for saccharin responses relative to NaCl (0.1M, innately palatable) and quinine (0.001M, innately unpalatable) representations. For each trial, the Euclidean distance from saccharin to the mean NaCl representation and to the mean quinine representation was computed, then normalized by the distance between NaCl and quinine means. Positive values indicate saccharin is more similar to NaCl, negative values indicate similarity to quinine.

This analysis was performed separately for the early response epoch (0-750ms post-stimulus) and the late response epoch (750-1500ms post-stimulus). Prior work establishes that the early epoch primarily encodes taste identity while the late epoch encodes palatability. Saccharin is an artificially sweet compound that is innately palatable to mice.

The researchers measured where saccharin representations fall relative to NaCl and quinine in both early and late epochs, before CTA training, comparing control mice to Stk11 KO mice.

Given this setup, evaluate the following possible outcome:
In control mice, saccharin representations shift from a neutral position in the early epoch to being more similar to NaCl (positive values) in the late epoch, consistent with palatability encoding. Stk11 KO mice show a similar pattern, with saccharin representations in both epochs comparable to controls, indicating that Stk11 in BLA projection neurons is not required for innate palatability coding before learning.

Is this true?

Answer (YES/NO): NO